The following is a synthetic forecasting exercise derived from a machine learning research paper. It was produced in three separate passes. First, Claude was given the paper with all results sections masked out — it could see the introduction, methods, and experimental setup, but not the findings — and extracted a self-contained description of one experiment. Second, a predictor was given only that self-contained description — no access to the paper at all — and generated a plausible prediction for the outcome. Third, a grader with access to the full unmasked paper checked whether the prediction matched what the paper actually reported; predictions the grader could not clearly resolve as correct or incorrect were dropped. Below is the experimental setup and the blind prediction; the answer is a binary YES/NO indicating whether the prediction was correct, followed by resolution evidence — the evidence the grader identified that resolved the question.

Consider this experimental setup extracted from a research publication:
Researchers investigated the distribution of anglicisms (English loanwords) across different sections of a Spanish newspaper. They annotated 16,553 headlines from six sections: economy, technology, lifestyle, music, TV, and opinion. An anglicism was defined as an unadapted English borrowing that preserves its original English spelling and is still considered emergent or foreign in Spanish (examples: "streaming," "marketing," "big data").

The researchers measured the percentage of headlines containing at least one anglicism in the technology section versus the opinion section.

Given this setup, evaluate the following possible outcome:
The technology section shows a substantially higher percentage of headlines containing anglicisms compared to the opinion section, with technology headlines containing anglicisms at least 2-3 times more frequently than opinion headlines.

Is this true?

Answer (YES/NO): YES